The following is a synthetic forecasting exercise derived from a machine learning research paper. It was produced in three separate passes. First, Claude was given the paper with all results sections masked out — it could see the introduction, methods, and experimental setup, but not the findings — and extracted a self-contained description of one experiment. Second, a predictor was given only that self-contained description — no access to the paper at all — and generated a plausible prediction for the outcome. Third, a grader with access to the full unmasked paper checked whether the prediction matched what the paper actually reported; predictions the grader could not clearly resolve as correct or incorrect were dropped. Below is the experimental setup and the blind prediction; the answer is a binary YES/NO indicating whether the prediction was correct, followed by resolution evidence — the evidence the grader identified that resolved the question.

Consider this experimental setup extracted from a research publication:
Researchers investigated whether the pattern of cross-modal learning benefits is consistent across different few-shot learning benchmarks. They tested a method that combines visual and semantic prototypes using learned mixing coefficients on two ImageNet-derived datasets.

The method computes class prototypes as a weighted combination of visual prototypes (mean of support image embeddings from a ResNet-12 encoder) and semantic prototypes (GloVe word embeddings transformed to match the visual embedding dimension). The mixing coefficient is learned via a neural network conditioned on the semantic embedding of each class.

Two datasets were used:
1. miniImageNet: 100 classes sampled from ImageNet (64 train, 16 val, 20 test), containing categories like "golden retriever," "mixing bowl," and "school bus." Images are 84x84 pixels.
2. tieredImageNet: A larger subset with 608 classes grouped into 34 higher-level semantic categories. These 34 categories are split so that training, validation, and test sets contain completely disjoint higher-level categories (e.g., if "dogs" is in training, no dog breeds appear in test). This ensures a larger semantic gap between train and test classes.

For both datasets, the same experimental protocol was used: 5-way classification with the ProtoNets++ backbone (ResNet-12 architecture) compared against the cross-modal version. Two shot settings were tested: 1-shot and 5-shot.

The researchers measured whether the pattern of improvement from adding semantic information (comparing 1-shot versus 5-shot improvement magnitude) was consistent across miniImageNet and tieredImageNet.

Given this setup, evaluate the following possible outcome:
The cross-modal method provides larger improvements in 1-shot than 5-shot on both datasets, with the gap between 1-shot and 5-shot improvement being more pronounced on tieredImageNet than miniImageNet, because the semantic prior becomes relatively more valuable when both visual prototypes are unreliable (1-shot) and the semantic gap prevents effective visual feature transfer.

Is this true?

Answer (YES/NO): YES